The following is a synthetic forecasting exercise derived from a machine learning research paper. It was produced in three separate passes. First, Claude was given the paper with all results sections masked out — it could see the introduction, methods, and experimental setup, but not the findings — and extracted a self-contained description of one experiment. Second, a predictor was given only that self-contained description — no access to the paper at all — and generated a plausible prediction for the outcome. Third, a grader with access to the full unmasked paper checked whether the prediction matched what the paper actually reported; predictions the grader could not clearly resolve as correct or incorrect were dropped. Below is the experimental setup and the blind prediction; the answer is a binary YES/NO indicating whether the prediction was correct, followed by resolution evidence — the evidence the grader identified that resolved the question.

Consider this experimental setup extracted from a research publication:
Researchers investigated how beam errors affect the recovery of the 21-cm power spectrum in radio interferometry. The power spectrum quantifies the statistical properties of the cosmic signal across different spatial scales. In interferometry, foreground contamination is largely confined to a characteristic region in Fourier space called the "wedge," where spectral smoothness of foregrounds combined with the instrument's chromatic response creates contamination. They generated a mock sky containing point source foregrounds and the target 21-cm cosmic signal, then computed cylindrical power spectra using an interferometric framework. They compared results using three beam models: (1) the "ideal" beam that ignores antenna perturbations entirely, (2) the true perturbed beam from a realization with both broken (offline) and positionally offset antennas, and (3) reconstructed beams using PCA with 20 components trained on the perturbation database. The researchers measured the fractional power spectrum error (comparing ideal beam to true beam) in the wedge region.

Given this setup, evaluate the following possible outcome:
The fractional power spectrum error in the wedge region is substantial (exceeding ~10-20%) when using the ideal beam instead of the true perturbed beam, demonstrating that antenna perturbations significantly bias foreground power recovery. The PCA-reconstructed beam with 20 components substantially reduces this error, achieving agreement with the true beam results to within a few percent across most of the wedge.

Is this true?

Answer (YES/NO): NO